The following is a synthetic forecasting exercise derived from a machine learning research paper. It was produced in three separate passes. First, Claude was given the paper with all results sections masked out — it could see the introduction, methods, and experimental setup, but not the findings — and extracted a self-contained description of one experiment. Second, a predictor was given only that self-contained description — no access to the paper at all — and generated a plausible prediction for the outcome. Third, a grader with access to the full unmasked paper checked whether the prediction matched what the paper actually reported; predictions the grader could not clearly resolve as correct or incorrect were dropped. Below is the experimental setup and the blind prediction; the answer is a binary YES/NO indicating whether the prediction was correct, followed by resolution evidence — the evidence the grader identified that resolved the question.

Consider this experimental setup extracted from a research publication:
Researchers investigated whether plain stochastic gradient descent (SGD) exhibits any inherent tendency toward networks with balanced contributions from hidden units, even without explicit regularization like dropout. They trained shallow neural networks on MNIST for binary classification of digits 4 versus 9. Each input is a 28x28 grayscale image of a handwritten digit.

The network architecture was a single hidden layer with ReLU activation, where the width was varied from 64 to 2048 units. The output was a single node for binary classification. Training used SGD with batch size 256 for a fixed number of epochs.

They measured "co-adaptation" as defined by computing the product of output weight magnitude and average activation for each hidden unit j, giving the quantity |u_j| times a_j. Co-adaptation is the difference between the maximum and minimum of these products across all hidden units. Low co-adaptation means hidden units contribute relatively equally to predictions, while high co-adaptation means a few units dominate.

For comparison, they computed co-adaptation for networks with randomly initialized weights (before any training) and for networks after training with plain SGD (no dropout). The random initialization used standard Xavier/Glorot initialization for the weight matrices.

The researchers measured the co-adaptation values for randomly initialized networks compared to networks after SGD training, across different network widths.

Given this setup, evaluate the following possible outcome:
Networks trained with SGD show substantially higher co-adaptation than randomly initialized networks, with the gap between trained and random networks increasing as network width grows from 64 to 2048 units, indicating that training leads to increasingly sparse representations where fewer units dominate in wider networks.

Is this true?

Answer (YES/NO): NO